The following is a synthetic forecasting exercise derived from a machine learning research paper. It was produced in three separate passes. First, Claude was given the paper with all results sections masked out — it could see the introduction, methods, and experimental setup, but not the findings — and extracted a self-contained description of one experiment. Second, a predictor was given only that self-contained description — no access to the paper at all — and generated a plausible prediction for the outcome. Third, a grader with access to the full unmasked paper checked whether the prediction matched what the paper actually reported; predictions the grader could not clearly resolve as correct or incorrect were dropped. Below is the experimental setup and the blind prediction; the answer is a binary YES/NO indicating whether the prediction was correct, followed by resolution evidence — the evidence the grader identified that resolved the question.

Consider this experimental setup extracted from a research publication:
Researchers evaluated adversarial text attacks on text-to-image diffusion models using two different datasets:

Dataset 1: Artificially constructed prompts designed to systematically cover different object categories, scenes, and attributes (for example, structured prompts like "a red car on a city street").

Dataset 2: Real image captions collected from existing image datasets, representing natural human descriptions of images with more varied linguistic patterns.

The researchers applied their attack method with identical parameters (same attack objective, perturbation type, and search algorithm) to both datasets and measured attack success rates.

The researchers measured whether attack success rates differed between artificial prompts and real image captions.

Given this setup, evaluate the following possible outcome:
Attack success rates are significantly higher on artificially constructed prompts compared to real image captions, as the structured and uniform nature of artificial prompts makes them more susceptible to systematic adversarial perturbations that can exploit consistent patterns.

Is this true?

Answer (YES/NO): YES